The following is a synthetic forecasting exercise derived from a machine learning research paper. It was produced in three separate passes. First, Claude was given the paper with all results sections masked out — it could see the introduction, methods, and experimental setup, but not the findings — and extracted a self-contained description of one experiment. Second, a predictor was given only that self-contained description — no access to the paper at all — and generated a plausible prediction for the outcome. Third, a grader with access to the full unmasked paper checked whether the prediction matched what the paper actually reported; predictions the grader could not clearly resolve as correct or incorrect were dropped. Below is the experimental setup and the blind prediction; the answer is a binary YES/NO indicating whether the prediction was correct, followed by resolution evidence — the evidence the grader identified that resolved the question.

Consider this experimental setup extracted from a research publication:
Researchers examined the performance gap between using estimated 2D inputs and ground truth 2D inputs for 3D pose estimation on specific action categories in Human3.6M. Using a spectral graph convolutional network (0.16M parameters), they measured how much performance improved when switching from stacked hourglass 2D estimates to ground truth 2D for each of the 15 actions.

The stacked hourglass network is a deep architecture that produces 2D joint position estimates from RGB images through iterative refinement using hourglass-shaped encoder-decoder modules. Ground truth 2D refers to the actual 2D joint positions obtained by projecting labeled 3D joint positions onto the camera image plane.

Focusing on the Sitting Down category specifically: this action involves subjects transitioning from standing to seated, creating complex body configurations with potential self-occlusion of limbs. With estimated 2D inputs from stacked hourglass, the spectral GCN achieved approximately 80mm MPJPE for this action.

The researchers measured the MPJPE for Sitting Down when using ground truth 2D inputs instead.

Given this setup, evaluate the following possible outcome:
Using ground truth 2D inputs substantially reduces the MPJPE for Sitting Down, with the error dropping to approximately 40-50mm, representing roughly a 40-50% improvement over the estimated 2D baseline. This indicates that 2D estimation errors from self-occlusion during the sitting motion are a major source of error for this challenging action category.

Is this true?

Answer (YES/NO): NO